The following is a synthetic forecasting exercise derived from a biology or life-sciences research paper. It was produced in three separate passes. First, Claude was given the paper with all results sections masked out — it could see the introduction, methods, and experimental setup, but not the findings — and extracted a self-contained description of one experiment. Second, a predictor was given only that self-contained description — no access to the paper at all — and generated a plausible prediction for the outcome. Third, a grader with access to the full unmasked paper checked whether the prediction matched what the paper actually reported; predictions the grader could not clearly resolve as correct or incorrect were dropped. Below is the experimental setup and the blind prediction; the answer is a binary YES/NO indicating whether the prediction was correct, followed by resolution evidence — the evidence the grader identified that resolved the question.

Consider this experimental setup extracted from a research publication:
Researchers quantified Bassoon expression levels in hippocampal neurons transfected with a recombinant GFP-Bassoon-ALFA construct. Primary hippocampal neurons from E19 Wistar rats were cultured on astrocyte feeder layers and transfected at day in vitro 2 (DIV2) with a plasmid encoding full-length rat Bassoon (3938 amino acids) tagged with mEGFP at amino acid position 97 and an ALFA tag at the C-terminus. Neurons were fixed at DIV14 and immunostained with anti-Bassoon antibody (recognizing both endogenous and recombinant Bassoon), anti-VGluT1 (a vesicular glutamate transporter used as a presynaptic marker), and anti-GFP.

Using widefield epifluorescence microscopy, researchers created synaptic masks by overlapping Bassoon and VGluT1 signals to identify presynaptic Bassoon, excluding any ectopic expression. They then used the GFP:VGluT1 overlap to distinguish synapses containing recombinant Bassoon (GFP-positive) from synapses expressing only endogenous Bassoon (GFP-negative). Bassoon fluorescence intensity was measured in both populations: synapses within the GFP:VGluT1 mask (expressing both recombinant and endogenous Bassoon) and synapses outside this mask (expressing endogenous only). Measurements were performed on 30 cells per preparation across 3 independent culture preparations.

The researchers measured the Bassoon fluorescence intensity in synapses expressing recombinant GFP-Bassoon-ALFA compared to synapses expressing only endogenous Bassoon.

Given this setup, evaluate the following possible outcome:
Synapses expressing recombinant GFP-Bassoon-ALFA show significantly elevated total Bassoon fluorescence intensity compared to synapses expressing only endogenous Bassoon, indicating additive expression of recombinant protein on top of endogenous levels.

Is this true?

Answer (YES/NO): NO